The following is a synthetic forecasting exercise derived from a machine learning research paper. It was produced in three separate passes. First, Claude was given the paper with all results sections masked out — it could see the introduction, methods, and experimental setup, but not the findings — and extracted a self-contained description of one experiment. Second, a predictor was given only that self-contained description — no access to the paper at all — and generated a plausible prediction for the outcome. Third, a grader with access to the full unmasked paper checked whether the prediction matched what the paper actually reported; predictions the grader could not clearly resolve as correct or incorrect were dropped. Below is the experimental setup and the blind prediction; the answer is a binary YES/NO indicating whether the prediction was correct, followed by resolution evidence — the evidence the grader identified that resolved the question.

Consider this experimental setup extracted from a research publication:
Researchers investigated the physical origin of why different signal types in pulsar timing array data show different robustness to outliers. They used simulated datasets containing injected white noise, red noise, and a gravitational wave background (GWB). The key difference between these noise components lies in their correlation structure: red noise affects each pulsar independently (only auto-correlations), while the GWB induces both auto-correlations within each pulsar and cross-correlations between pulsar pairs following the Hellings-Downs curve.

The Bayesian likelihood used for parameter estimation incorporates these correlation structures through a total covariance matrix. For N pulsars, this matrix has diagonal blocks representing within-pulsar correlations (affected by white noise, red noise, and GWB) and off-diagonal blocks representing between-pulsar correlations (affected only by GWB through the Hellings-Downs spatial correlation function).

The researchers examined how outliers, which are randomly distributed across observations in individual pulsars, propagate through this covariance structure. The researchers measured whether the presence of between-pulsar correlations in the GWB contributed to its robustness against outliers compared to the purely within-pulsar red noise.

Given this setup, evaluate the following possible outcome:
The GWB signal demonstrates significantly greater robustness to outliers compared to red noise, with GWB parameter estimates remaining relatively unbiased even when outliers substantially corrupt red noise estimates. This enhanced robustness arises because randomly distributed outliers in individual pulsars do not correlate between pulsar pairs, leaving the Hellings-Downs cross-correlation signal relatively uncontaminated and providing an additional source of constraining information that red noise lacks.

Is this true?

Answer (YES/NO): YES